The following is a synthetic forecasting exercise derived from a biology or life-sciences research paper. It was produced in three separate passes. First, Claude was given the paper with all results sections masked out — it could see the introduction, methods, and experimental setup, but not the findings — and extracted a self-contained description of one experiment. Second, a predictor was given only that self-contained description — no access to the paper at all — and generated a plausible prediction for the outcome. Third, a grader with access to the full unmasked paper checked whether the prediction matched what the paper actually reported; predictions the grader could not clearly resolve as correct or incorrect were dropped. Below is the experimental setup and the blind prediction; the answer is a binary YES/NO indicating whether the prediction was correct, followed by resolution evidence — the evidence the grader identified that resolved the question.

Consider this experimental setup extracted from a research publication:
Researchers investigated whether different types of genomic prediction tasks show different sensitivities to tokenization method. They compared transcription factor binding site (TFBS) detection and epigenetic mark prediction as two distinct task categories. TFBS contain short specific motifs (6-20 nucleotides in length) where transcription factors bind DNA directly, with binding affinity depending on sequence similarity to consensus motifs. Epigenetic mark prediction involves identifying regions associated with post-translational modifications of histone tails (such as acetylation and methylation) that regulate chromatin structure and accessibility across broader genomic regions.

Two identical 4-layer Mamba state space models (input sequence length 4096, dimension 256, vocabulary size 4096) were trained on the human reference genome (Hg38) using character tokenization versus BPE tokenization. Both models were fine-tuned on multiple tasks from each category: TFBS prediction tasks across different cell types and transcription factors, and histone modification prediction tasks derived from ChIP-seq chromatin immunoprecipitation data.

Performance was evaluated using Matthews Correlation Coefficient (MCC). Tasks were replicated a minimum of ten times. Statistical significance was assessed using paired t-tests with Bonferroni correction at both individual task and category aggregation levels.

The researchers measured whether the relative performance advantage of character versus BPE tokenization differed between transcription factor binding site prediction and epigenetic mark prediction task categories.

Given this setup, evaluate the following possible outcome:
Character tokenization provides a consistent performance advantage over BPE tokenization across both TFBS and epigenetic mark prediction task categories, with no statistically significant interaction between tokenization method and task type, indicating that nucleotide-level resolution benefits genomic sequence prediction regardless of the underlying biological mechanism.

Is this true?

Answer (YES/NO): NO